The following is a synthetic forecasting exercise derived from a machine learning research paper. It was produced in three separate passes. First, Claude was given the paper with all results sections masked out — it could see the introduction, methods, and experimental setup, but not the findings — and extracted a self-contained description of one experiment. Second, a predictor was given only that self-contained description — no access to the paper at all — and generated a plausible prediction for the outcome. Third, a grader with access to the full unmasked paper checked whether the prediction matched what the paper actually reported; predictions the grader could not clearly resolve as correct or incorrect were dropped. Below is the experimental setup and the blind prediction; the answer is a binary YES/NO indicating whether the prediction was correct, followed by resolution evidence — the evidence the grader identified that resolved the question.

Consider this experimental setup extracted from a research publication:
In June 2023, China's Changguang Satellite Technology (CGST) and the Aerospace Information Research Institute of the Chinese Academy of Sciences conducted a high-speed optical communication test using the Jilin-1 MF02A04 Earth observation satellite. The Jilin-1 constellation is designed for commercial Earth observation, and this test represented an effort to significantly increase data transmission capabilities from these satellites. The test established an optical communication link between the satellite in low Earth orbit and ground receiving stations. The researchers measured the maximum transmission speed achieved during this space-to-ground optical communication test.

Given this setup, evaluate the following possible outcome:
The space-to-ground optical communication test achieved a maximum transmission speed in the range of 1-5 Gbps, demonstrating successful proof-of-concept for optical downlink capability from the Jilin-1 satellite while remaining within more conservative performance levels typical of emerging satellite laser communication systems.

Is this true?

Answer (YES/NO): NO